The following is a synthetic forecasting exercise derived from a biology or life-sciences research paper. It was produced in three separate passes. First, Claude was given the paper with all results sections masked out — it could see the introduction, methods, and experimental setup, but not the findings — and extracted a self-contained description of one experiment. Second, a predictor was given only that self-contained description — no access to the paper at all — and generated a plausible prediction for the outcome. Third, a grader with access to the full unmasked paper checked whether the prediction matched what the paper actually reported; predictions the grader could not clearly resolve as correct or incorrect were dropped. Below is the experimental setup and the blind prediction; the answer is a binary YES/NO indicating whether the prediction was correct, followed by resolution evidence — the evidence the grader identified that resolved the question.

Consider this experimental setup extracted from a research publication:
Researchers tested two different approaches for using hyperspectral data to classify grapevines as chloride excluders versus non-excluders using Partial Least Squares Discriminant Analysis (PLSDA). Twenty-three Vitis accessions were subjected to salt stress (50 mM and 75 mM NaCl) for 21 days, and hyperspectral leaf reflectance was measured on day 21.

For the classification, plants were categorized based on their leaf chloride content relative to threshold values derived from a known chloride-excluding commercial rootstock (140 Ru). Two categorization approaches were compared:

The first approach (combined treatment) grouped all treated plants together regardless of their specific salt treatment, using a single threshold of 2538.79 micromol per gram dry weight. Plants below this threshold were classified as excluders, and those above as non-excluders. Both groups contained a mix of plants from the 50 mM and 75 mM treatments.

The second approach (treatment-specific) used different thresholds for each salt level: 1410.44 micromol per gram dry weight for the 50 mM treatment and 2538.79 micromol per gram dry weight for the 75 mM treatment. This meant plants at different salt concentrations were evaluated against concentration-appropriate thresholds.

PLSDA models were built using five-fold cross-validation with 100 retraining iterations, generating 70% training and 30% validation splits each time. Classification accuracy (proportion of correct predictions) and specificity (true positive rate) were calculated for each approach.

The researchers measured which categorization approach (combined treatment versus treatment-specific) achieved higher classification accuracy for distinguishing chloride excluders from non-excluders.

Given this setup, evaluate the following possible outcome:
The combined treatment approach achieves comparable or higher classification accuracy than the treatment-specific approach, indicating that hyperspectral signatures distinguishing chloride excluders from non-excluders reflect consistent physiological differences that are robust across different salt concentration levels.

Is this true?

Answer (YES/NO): NO